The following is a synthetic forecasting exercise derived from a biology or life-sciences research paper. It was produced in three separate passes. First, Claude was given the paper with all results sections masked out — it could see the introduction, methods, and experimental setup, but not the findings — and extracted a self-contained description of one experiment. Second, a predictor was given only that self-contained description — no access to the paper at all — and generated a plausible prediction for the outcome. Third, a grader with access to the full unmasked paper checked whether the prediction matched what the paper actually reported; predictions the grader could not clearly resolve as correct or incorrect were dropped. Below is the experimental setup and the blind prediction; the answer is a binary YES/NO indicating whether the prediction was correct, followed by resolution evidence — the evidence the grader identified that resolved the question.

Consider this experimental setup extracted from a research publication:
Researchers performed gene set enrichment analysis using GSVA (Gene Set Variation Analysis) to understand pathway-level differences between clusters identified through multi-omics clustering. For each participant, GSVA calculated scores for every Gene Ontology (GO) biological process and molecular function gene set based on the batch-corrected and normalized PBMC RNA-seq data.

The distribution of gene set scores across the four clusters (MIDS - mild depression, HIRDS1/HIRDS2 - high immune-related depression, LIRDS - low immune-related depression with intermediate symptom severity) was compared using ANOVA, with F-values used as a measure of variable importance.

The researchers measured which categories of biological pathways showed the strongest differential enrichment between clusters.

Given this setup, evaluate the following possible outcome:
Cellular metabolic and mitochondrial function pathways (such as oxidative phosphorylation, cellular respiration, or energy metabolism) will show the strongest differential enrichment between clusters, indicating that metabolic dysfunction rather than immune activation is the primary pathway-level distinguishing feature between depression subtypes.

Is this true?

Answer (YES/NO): NO